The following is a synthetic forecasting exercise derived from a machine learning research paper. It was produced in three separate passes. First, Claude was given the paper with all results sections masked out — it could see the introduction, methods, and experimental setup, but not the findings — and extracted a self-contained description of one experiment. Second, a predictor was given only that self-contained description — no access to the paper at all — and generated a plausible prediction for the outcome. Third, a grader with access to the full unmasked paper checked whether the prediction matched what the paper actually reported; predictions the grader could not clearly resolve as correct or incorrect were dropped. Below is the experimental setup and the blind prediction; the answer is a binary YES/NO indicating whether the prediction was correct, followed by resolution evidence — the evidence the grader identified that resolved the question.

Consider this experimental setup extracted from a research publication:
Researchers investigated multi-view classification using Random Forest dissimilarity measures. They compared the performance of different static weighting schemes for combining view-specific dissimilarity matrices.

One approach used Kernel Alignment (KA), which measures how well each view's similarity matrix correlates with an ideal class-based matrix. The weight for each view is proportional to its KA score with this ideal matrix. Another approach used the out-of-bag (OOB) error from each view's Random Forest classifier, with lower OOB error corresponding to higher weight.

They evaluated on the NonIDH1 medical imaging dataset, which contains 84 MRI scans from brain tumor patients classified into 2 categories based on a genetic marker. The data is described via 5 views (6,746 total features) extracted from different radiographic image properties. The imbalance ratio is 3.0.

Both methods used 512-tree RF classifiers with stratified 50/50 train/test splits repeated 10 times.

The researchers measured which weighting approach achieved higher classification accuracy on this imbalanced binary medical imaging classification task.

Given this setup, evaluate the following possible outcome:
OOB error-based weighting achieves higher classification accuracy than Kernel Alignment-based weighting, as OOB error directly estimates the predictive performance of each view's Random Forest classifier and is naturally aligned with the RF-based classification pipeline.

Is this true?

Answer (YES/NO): YES